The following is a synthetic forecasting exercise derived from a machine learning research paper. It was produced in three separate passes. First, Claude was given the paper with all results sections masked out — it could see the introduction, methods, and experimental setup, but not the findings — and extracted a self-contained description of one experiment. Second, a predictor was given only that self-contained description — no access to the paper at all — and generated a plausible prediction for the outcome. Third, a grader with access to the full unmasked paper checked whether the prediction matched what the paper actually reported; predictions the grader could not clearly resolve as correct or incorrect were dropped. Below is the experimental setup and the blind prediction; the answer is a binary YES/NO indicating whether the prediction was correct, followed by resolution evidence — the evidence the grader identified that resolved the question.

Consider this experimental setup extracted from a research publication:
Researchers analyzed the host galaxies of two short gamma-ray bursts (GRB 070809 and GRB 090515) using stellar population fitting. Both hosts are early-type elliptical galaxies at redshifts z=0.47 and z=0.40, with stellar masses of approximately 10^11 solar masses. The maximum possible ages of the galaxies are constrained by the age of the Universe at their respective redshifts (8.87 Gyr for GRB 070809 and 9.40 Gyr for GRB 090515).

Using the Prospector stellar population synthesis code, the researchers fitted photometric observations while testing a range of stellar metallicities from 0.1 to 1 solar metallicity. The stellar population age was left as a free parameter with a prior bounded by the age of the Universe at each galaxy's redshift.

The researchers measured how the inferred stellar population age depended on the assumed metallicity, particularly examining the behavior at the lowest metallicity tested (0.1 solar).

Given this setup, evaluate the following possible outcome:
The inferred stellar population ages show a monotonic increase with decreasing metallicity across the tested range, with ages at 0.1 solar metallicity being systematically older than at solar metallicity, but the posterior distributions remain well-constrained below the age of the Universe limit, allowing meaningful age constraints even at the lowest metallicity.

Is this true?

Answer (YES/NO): NO